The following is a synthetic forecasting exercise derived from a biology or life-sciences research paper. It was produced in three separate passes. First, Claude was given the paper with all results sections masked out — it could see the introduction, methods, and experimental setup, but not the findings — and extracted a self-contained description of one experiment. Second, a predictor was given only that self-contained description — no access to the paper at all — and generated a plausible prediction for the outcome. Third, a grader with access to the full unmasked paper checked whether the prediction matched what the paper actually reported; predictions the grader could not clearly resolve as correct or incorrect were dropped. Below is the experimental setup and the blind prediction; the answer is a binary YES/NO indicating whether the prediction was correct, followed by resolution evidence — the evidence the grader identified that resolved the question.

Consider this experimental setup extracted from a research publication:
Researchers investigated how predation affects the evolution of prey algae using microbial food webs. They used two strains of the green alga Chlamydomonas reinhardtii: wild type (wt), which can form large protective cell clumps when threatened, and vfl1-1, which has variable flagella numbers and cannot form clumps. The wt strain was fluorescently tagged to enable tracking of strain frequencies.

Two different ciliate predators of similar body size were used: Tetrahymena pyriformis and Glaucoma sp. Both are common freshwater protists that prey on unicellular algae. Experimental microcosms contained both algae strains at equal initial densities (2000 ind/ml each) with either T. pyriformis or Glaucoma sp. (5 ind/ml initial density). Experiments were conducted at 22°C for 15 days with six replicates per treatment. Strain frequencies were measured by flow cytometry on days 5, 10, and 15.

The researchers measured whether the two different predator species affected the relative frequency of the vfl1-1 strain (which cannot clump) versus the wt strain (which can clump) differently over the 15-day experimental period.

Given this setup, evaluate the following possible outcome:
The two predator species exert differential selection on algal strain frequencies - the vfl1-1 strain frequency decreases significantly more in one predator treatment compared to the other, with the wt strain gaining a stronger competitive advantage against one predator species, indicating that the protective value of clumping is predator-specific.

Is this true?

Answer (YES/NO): NO